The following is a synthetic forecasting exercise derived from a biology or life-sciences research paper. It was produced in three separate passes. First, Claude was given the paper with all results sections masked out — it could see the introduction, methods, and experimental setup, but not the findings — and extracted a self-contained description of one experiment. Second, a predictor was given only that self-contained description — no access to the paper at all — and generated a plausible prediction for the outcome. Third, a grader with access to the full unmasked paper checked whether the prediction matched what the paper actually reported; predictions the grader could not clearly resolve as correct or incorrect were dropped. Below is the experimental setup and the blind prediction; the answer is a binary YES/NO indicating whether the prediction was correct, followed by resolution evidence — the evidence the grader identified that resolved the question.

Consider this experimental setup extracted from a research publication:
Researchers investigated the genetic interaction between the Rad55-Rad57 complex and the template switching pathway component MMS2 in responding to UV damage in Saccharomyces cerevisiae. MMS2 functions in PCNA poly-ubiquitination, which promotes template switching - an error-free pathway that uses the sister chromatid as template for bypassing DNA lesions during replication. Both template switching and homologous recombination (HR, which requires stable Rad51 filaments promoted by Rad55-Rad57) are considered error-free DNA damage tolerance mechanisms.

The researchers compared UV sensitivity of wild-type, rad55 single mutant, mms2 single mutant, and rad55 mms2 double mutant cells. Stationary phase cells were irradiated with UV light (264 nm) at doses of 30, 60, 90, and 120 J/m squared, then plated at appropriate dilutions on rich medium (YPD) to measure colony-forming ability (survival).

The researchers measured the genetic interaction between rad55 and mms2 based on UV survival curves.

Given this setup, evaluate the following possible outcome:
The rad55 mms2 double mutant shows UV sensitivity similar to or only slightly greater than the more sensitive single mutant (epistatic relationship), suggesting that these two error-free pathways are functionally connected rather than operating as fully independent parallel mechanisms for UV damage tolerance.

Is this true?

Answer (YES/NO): NO